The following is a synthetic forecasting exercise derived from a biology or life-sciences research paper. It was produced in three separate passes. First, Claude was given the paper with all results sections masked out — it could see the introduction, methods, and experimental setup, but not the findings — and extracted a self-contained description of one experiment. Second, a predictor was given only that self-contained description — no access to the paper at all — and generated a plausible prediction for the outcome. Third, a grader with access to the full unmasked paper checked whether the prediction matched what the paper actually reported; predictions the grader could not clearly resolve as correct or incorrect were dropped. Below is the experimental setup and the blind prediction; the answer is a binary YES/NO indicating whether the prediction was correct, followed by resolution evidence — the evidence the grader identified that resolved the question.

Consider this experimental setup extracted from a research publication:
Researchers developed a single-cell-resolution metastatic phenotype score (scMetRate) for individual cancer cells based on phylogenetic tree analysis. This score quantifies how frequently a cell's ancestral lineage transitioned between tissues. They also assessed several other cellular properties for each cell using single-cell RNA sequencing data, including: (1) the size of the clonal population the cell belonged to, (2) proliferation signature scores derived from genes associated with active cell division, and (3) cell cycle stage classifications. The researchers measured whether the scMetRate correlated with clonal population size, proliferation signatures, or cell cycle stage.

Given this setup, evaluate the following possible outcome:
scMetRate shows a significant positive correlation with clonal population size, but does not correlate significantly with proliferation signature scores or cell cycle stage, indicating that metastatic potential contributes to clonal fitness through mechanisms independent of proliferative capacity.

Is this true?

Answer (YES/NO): NO